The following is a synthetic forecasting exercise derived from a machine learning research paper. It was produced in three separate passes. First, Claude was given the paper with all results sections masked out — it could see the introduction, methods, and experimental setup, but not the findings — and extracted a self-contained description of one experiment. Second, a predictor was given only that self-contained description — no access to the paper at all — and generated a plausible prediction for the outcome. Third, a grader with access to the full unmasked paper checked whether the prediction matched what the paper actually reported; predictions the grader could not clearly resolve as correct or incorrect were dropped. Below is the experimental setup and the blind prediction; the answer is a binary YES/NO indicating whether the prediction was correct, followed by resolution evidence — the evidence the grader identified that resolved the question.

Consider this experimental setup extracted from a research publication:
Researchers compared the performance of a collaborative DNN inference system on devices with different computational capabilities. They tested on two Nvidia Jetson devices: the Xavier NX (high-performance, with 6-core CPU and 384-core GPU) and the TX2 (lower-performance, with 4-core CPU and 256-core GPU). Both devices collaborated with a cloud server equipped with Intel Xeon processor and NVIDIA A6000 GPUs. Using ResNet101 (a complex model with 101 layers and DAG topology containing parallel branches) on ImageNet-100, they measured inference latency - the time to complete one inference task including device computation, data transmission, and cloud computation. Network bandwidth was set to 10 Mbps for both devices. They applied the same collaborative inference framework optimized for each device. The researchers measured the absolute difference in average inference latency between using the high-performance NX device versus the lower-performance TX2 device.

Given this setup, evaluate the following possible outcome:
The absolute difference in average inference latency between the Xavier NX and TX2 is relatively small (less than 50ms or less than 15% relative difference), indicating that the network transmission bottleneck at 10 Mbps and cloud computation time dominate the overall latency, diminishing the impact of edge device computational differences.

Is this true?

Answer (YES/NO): YES